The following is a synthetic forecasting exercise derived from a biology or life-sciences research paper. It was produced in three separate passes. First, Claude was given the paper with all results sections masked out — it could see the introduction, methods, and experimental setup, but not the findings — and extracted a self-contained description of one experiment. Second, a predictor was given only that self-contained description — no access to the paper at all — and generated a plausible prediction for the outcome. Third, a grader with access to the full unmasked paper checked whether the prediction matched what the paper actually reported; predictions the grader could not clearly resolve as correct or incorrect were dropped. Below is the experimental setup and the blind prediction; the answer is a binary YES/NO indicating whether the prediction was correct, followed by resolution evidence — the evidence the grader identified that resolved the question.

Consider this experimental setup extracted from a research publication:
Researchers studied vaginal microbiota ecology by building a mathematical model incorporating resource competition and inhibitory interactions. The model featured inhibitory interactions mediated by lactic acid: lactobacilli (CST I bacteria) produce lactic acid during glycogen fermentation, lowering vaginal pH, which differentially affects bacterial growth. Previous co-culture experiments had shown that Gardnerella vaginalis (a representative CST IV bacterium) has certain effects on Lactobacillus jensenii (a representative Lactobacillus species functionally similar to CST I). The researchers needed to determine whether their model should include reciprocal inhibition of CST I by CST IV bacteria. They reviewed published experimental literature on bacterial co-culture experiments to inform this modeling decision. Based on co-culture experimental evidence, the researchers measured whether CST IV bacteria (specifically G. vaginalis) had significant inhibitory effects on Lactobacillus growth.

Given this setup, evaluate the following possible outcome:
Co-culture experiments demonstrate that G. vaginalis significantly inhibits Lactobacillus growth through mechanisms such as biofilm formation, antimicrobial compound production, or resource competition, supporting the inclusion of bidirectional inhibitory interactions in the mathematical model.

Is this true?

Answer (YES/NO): NO